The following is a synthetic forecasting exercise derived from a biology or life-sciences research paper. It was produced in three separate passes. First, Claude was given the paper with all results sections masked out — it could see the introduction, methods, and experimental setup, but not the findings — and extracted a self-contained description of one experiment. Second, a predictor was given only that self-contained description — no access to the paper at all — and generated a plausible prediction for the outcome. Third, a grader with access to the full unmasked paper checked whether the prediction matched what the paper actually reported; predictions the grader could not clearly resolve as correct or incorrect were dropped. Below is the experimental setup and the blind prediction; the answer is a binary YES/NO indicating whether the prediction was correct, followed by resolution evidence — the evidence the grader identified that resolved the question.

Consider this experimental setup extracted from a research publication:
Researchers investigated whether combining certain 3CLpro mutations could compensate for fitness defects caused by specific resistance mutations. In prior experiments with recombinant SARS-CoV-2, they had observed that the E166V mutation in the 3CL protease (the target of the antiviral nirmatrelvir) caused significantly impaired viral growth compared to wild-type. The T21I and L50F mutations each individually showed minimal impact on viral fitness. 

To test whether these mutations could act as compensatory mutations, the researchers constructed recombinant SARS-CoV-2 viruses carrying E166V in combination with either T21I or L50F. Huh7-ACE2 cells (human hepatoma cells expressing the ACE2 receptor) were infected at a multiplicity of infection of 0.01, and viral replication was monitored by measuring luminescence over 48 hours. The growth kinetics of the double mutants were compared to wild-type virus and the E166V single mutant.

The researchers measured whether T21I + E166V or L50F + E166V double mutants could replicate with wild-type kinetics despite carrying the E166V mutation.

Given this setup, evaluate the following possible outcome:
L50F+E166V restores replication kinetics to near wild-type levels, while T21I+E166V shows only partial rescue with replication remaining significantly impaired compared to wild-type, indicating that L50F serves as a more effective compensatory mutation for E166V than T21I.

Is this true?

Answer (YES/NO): NO